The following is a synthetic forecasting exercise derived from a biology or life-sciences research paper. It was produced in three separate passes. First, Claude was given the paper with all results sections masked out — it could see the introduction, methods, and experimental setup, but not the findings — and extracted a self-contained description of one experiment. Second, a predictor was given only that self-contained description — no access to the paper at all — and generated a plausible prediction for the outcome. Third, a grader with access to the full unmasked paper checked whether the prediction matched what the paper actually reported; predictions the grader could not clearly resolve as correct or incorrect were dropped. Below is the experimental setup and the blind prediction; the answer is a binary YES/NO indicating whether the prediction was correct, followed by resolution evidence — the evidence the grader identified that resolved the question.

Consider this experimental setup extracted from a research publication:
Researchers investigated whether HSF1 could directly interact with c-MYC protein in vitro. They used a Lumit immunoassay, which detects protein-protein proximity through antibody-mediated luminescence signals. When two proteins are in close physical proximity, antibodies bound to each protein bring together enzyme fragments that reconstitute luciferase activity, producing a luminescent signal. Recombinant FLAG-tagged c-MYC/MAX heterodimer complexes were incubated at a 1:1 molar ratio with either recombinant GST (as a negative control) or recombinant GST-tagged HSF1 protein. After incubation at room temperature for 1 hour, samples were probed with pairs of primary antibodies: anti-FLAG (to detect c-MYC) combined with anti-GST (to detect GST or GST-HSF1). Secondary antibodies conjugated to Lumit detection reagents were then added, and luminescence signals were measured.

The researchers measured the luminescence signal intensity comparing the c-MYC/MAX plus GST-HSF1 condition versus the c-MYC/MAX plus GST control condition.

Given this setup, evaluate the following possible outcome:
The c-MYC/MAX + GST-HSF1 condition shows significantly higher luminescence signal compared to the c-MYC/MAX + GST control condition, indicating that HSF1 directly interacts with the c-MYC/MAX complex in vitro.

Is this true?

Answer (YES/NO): YES